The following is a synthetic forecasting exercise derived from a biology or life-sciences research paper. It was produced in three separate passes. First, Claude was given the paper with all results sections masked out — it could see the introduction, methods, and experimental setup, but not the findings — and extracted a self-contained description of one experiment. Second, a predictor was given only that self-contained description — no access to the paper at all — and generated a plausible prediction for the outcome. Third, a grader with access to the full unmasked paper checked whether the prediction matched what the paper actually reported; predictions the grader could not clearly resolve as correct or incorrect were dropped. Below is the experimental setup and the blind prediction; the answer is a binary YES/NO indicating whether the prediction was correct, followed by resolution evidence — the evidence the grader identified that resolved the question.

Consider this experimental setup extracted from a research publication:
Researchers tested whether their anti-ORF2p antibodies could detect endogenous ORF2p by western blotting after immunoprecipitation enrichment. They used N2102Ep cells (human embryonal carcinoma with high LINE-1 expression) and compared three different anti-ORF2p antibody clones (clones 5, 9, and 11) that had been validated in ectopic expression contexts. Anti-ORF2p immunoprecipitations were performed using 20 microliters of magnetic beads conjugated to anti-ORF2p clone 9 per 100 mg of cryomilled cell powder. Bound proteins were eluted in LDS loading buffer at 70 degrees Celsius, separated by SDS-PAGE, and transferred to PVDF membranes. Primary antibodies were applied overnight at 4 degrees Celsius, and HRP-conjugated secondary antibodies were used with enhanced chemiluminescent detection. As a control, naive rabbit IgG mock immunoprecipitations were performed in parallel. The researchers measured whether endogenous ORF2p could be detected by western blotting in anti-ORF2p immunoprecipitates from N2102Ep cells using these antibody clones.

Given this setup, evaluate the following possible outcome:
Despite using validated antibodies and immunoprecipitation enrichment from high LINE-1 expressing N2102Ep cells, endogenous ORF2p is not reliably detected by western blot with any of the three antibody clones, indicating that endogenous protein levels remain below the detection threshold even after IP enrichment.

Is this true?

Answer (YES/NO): YES